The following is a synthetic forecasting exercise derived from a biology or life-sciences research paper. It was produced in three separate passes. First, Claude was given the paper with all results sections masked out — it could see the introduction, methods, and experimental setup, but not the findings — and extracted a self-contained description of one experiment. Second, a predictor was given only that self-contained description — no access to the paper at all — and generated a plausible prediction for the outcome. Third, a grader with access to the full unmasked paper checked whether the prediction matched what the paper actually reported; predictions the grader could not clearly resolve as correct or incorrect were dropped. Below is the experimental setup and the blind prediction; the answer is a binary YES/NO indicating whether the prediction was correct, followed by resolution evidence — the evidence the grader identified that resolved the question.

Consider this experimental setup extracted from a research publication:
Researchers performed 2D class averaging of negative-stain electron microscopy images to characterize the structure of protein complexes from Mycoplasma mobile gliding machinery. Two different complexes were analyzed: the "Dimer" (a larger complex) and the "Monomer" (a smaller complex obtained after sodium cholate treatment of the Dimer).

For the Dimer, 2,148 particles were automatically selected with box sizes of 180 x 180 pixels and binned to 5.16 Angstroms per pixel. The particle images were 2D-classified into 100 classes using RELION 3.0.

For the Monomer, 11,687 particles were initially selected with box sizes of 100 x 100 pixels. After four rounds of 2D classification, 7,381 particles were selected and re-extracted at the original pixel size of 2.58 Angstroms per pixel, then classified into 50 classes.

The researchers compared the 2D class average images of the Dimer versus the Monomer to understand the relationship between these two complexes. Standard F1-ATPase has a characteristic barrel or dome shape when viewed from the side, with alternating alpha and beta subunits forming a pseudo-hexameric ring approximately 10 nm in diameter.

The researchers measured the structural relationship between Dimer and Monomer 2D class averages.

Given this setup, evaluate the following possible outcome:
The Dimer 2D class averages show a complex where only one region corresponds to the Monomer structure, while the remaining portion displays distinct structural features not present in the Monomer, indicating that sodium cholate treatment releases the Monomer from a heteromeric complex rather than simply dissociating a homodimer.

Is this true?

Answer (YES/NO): NO